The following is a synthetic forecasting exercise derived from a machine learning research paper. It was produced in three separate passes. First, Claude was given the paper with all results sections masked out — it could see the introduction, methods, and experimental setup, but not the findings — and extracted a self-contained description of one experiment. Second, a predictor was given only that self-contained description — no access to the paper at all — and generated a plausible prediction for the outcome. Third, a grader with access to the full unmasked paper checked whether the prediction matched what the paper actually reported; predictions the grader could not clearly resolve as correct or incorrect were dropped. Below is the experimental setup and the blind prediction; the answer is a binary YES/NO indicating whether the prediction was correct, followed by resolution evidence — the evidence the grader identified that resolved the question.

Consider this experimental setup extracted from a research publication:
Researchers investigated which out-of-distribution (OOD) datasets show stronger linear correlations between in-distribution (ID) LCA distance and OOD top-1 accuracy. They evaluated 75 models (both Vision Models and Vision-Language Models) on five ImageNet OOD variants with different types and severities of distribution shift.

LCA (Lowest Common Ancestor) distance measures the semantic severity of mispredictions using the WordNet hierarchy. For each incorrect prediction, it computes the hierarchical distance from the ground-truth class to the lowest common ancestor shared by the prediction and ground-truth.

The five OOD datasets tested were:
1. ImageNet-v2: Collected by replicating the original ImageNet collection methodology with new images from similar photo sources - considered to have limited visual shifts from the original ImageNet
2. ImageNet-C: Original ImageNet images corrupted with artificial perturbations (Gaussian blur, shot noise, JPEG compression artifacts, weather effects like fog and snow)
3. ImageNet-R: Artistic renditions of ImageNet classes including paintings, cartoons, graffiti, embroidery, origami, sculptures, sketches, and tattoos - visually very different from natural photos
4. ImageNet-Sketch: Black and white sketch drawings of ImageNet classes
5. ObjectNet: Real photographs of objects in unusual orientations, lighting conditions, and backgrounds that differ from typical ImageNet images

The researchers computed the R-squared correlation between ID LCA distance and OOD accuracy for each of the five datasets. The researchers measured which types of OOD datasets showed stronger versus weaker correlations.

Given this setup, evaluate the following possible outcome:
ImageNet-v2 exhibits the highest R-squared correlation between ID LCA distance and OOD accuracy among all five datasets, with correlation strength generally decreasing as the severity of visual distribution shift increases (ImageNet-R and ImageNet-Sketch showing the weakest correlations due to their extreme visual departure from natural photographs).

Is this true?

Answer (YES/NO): NO